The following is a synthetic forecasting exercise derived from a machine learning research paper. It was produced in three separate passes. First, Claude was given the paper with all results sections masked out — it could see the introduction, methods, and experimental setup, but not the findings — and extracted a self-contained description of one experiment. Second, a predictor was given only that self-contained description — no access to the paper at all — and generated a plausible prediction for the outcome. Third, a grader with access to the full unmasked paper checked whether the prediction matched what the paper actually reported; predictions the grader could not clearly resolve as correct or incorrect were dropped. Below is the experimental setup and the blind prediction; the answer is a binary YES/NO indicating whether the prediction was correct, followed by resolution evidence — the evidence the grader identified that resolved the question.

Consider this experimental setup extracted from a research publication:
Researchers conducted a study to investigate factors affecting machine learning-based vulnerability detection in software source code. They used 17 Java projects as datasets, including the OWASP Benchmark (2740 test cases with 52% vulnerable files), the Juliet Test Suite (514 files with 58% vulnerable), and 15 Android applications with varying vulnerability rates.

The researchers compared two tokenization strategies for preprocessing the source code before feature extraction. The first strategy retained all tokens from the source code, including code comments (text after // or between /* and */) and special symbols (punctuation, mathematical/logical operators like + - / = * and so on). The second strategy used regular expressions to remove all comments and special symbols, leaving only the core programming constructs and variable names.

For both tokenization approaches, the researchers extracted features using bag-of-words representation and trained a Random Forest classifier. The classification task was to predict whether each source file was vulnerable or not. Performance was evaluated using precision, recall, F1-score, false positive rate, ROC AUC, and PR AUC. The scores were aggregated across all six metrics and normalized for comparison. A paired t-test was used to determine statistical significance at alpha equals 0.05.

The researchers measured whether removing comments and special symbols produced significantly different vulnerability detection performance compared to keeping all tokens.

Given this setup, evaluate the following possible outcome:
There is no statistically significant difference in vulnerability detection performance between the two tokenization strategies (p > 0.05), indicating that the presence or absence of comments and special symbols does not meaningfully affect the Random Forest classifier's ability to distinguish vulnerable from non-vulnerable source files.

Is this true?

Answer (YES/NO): NO